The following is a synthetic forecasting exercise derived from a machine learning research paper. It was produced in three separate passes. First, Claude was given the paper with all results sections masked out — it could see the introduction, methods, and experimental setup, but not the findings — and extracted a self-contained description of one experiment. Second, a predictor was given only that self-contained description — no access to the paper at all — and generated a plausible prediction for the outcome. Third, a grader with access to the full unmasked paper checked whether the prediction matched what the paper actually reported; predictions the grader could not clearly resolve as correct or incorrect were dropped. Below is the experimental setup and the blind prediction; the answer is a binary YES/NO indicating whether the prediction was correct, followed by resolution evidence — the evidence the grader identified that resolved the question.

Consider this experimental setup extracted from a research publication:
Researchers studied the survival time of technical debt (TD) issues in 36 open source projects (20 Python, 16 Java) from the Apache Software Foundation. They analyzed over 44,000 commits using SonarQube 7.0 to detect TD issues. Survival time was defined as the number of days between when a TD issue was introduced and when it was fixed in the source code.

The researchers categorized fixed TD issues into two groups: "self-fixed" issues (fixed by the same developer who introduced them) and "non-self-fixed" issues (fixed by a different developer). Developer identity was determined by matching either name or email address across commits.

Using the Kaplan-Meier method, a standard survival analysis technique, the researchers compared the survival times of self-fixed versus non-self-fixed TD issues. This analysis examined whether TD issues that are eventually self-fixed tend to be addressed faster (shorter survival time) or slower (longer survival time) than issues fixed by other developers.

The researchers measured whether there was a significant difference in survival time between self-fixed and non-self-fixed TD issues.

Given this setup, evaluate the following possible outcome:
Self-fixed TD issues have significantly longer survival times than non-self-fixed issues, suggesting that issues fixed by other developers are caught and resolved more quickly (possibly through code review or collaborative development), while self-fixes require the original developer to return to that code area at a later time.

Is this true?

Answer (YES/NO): NO